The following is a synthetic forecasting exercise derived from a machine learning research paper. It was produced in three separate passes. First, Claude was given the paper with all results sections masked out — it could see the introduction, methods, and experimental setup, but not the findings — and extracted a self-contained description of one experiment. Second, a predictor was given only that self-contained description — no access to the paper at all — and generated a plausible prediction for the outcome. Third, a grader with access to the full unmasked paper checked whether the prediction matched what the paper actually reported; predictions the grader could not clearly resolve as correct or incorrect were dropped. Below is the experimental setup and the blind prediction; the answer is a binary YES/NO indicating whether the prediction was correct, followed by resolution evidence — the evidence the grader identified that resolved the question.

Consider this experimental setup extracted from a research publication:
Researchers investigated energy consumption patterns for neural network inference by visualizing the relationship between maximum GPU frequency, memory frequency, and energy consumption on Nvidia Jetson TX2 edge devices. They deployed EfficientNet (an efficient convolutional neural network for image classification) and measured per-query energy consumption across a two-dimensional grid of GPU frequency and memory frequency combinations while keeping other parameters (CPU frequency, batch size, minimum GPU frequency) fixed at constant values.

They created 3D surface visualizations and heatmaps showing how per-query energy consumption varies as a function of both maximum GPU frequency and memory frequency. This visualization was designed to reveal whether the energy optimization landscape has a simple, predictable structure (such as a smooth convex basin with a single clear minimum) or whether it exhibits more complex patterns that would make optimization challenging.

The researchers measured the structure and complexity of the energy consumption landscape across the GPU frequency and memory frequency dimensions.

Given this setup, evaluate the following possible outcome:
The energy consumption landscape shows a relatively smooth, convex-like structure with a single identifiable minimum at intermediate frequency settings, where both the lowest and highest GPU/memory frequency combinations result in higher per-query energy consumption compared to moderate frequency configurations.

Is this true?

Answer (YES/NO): YES